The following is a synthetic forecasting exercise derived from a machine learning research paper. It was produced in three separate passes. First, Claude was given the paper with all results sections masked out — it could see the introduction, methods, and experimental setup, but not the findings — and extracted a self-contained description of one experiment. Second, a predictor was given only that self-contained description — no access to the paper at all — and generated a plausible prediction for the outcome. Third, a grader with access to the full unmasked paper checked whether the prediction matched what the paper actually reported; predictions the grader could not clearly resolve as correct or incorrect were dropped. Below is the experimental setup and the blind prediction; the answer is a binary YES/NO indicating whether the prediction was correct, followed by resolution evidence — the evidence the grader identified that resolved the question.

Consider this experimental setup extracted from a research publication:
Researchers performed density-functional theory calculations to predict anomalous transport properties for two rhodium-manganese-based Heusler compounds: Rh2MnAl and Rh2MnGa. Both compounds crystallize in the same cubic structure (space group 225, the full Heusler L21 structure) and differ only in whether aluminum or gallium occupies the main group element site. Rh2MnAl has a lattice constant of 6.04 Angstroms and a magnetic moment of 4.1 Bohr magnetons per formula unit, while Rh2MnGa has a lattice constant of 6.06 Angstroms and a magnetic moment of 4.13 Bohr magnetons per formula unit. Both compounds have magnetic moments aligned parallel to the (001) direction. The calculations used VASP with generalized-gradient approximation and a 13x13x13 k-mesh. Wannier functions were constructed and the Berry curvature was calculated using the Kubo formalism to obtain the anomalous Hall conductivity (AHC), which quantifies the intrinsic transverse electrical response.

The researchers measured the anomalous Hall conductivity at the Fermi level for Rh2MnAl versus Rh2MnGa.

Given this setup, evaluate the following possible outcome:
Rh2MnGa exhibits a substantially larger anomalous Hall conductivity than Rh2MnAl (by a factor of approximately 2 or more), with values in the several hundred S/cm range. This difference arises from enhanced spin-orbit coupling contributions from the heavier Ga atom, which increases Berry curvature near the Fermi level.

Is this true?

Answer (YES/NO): NO